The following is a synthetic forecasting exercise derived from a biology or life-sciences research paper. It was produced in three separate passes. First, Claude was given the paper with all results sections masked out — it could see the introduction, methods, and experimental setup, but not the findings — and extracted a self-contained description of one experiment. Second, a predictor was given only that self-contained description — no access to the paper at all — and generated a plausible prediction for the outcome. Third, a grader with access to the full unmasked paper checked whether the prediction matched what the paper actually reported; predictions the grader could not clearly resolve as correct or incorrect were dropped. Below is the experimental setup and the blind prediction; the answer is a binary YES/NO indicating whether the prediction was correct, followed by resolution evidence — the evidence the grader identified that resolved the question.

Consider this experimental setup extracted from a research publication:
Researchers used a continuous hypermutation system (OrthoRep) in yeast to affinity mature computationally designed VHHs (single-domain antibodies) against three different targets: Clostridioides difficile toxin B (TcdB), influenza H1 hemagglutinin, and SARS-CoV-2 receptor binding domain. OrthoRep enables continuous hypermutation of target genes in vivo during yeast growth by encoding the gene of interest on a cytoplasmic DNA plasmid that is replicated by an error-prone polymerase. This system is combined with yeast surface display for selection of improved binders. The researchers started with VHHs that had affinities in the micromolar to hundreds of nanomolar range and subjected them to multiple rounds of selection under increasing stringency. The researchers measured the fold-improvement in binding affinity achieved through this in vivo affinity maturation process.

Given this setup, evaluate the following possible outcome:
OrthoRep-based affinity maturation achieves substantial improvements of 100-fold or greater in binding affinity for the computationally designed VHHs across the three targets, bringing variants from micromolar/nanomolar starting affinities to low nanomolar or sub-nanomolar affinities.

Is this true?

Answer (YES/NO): YES